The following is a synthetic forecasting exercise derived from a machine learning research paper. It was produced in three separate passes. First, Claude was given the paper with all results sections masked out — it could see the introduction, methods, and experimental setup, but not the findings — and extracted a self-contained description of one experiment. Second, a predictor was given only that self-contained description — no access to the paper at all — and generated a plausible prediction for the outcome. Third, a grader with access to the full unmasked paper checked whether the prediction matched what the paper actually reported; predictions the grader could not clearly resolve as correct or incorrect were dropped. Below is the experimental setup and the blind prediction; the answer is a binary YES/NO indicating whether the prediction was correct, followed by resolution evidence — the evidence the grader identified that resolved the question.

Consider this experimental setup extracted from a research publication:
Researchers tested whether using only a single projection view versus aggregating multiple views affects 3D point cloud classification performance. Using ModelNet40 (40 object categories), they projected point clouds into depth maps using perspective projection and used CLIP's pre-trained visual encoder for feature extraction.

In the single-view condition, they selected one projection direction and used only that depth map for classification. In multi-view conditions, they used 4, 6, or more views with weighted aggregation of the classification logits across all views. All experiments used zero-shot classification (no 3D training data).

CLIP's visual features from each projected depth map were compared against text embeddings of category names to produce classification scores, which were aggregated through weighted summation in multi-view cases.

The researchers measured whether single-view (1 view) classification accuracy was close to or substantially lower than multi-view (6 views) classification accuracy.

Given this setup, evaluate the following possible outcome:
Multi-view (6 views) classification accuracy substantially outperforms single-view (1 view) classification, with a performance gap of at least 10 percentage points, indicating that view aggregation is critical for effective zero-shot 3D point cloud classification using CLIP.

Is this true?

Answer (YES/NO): NO